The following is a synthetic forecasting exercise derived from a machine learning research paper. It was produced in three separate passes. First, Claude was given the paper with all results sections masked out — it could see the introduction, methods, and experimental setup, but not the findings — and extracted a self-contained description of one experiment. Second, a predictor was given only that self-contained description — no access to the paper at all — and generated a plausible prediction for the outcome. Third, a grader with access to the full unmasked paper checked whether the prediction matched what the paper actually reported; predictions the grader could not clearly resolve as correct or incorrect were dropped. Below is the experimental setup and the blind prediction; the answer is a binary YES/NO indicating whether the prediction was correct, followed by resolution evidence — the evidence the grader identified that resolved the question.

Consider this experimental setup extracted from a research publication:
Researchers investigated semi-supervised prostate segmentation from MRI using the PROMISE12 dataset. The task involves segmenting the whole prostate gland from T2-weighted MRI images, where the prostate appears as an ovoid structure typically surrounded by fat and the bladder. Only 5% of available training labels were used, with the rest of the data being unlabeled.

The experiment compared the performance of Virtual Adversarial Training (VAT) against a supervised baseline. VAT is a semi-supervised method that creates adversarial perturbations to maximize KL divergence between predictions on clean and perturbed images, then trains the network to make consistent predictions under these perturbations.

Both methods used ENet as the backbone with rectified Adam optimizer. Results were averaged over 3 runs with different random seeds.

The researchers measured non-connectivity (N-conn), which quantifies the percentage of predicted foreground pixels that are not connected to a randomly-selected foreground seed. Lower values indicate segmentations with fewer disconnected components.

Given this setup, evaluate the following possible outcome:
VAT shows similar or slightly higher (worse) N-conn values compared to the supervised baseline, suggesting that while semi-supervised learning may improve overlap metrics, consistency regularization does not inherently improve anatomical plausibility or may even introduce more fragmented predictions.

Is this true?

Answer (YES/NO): NO